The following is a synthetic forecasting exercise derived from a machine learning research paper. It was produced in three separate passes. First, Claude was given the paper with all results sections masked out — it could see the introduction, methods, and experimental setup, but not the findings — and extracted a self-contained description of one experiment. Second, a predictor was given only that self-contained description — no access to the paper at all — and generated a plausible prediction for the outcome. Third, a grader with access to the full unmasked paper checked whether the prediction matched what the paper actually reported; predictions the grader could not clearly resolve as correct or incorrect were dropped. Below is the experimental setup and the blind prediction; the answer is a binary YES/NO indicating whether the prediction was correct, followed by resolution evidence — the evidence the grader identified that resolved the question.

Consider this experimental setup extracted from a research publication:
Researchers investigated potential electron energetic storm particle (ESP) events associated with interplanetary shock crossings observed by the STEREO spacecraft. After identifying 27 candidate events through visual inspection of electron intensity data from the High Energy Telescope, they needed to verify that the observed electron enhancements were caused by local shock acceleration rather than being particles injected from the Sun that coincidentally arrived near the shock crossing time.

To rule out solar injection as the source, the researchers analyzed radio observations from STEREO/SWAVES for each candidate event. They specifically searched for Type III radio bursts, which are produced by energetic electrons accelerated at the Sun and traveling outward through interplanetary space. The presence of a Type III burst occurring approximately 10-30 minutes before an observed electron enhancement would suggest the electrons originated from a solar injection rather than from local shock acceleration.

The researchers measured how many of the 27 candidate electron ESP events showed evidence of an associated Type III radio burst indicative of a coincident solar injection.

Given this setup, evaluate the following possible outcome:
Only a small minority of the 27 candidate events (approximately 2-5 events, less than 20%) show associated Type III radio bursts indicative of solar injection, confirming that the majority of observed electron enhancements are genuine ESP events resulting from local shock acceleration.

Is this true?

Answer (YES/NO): NO